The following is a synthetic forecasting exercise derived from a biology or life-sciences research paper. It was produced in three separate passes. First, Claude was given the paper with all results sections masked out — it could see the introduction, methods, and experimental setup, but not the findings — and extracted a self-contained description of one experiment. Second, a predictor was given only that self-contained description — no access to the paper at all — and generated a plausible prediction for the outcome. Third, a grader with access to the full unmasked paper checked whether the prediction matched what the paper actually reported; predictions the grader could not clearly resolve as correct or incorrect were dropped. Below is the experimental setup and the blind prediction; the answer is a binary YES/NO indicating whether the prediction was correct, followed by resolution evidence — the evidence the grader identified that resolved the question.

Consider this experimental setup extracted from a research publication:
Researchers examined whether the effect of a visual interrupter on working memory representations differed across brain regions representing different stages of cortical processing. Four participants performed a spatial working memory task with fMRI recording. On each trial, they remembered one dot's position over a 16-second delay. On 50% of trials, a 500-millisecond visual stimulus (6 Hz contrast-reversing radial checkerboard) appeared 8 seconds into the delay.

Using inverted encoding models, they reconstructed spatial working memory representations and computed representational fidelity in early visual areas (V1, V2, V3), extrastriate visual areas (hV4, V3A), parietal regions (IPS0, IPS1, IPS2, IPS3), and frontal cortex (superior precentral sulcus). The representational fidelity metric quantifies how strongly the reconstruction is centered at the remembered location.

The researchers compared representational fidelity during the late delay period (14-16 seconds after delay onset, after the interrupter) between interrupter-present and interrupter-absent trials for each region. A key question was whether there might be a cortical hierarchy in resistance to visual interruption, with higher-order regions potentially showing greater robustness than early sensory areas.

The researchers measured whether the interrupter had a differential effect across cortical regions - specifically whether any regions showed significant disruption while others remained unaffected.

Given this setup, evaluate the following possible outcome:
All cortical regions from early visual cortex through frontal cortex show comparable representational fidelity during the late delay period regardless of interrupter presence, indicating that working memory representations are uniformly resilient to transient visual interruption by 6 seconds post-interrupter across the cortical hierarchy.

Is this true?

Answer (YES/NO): YES